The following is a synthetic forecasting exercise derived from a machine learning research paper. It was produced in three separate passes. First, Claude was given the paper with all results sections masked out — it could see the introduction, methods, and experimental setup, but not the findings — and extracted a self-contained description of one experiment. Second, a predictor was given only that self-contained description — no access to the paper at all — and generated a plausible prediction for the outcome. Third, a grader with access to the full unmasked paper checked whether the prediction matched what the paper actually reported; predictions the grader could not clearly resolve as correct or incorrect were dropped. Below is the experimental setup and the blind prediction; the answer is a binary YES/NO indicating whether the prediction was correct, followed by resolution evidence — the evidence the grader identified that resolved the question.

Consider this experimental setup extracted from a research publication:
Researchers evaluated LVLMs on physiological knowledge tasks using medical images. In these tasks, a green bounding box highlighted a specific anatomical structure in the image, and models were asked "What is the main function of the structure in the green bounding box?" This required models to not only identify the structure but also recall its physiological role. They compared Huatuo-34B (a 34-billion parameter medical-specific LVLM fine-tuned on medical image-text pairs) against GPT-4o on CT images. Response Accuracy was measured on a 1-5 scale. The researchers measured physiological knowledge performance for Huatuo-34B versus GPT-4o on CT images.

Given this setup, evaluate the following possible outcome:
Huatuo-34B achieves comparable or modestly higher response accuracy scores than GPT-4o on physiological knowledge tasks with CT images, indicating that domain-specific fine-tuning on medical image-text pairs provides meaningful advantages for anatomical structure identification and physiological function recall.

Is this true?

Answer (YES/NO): YES